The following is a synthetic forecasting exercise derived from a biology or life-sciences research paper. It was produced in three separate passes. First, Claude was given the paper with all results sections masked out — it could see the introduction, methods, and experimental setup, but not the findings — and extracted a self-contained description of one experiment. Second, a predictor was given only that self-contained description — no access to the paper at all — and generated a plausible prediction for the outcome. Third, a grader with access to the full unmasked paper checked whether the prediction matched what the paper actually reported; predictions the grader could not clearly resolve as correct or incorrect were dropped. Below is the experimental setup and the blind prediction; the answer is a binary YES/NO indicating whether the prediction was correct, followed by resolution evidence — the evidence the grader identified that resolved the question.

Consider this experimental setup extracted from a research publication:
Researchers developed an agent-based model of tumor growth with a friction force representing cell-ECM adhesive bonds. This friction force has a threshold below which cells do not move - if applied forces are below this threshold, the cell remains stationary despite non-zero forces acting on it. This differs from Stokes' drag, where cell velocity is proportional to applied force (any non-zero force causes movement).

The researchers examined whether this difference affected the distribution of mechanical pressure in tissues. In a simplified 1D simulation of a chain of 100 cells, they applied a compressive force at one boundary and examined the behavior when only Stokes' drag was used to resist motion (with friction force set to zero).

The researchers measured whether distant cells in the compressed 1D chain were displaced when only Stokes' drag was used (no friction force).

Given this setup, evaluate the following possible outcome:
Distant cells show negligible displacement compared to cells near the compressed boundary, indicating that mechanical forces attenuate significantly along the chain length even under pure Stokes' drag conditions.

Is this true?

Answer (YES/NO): NO